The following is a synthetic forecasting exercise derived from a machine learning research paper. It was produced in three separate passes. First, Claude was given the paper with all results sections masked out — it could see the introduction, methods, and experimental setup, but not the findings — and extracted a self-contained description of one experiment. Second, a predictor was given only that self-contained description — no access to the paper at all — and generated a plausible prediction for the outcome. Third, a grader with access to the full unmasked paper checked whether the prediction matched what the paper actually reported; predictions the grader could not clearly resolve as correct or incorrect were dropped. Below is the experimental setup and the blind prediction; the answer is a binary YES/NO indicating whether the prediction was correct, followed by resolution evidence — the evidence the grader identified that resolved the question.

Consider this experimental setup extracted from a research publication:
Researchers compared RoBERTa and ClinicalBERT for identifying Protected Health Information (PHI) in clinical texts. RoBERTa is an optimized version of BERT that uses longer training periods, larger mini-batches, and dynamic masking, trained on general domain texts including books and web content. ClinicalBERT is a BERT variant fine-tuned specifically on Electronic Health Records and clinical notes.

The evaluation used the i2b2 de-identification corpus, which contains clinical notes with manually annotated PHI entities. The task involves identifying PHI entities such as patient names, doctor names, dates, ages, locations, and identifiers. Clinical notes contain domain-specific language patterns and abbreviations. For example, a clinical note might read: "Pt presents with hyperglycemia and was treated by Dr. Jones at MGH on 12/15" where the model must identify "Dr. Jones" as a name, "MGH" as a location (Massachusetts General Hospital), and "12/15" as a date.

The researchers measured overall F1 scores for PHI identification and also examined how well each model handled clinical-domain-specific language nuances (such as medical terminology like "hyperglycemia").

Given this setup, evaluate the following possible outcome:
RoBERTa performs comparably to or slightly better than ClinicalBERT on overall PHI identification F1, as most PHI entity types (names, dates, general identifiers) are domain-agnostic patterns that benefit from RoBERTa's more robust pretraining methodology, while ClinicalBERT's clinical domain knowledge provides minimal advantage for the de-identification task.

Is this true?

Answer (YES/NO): NO